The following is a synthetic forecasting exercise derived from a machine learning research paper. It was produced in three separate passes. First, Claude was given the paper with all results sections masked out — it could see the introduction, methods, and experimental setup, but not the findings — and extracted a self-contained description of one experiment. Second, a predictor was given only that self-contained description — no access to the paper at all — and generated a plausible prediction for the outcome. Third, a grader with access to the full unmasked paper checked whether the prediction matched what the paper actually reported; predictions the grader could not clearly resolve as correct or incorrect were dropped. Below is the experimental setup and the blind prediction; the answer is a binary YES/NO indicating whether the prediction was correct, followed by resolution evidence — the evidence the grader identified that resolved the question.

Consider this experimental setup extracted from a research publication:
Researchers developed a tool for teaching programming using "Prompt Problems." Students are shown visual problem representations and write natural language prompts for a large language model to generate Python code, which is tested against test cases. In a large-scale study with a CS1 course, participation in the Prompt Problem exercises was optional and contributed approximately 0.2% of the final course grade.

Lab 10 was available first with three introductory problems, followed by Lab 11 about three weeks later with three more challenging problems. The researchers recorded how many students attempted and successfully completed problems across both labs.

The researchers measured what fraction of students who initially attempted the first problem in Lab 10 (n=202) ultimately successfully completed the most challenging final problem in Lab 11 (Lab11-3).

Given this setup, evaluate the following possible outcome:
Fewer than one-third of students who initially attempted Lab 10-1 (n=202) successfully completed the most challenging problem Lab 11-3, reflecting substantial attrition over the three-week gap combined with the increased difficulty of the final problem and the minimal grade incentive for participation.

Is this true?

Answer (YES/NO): YES